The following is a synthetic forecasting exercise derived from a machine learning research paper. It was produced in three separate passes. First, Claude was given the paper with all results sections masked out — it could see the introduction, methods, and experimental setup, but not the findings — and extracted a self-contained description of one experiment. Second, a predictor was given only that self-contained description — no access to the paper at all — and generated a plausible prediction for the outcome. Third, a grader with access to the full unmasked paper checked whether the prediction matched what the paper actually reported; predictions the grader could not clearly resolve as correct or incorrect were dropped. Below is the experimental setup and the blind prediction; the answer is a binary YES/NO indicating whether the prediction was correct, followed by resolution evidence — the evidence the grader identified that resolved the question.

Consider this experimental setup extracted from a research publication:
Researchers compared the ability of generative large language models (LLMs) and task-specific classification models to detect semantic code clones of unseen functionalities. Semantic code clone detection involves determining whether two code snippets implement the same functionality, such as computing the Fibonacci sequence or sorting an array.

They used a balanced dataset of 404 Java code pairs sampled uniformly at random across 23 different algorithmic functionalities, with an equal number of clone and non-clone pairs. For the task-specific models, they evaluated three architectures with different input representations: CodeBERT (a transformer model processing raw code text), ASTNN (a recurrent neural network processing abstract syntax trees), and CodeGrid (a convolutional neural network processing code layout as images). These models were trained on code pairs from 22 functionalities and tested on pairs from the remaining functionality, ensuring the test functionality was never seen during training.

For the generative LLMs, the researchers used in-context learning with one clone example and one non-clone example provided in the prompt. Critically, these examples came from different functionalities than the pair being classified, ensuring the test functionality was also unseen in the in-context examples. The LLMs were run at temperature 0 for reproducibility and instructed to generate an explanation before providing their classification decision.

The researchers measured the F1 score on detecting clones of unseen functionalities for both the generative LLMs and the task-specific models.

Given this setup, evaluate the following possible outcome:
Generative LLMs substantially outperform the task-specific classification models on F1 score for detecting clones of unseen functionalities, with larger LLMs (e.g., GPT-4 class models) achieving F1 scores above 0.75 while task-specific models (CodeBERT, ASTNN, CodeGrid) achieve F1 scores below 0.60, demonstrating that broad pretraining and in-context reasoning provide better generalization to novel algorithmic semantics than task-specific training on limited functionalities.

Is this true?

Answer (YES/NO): NO